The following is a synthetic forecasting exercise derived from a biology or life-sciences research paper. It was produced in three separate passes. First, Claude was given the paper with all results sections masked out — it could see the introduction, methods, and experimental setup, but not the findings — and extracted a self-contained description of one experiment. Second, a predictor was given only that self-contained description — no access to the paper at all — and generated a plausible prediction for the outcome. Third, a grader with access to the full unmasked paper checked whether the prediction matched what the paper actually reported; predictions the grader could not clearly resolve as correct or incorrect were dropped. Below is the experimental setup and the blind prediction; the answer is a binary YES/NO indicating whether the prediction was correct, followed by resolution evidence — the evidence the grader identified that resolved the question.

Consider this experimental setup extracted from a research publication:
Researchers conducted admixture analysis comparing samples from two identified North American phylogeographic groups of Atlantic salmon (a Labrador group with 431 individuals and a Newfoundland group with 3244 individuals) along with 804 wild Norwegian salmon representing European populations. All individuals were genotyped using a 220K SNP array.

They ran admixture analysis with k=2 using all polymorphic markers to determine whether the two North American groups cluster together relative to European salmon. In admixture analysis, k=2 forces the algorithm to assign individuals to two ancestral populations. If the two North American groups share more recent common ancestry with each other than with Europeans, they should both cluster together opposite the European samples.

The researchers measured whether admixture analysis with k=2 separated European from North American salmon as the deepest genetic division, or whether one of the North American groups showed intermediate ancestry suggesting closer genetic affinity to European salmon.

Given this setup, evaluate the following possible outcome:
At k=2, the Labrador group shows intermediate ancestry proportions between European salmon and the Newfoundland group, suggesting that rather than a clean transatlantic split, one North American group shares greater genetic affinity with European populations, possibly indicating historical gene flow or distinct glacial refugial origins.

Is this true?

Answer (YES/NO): NO